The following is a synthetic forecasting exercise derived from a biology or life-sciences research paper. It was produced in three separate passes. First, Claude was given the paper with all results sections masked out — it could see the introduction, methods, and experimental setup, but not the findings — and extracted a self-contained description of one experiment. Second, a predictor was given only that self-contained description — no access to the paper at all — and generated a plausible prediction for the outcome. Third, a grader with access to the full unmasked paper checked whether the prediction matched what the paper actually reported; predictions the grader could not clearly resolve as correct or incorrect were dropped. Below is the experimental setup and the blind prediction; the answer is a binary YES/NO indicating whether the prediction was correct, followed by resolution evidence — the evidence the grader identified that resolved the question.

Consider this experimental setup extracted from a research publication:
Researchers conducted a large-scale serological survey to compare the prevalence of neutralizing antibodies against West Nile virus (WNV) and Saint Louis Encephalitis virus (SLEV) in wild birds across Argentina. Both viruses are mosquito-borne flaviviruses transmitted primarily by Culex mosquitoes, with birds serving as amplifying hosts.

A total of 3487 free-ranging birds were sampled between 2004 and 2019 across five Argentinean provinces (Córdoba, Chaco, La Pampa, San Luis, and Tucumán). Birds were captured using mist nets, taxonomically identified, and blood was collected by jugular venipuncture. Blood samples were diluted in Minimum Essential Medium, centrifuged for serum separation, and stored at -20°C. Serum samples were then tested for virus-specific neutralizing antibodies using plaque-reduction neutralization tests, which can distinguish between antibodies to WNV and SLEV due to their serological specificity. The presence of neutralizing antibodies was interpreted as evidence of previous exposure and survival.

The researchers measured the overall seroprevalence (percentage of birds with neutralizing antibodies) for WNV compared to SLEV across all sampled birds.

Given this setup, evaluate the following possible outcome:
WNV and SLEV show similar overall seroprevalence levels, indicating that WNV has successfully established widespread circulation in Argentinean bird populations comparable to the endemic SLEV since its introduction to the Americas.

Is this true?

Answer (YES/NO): NO